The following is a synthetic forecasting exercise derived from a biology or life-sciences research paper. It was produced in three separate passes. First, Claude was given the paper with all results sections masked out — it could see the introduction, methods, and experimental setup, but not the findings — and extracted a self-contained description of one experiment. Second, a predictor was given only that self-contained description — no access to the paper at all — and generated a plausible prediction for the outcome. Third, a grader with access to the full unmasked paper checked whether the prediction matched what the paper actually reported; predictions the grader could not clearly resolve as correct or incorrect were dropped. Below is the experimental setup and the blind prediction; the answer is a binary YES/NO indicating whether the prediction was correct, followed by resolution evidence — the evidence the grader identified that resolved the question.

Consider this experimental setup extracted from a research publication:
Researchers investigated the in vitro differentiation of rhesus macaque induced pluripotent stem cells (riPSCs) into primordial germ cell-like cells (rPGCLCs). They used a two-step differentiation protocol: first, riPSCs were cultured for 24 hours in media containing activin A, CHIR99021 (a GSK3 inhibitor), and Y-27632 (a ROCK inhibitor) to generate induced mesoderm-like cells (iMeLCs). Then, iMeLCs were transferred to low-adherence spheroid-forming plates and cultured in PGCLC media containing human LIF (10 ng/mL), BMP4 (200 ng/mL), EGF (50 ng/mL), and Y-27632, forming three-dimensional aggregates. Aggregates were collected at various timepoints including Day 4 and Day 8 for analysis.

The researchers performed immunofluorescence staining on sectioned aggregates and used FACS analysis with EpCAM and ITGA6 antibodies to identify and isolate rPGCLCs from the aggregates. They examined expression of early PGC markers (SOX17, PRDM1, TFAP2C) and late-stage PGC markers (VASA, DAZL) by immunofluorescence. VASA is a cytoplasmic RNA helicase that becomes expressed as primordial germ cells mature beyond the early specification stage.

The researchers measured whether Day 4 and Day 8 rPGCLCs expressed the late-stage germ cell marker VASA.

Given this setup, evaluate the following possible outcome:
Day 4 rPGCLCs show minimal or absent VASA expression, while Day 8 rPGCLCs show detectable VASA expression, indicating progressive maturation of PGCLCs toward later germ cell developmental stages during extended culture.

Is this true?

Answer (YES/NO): NO